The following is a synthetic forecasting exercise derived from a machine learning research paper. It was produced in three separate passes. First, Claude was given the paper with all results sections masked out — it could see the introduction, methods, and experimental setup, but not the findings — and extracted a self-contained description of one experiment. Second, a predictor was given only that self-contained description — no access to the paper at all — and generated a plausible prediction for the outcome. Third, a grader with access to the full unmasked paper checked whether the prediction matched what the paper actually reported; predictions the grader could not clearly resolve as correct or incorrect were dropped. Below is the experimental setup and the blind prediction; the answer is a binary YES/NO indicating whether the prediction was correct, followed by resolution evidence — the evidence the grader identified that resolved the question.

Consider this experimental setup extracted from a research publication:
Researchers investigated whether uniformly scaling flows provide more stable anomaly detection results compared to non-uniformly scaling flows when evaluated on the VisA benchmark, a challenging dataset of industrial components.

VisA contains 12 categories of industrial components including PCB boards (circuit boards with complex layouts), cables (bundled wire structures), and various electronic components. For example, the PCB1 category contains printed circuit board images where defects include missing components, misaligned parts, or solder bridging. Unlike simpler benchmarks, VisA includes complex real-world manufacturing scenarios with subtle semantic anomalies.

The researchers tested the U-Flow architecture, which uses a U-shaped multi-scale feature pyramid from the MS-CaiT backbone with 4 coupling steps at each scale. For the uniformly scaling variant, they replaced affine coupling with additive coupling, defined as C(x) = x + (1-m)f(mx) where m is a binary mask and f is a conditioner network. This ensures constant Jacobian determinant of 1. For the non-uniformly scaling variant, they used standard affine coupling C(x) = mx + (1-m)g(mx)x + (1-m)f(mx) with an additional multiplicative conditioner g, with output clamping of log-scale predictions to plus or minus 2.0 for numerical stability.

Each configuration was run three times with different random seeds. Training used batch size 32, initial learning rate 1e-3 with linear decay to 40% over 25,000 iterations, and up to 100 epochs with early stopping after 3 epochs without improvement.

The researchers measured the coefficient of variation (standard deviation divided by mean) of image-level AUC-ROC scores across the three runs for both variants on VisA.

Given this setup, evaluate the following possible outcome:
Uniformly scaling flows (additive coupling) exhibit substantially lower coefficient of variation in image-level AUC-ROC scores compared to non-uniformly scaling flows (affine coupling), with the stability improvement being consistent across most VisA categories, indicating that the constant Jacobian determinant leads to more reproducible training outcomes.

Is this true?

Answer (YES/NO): YES